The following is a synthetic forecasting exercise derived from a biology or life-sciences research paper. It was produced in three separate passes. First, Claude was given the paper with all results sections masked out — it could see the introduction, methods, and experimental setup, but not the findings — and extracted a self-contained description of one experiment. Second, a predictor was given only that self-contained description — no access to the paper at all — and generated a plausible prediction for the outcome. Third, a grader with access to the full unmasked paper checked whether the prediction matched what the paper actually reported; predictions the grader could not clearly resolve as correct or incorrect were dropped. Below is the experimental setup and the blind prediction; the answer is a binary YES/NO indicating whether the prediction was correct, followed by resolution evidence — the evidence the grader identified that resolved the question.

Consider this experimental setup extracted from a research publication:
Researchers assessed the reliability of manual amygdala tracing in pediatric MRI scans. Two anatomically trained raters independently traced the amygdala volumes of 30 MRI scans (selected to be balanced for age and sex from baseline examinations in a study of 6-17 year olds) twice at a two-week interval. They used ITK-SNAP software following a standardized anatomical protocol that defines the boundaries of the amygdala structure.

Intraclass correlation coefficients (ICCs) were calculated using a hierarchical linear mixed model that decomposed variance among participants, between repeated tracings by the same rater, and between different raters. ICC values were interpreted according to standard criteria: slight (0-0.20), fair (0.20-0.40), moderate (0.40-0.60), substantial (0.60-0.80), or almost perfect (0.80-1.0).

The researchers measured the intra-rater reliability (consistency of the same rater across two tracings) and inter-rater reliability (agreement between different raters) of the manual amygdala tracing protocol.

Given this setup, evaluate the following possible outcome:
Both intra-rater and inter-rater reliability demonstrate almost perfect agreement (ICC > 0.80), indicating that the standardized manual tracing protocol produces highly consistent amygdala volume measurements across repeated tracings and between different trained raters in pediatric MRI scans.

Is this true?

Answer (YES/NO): YES